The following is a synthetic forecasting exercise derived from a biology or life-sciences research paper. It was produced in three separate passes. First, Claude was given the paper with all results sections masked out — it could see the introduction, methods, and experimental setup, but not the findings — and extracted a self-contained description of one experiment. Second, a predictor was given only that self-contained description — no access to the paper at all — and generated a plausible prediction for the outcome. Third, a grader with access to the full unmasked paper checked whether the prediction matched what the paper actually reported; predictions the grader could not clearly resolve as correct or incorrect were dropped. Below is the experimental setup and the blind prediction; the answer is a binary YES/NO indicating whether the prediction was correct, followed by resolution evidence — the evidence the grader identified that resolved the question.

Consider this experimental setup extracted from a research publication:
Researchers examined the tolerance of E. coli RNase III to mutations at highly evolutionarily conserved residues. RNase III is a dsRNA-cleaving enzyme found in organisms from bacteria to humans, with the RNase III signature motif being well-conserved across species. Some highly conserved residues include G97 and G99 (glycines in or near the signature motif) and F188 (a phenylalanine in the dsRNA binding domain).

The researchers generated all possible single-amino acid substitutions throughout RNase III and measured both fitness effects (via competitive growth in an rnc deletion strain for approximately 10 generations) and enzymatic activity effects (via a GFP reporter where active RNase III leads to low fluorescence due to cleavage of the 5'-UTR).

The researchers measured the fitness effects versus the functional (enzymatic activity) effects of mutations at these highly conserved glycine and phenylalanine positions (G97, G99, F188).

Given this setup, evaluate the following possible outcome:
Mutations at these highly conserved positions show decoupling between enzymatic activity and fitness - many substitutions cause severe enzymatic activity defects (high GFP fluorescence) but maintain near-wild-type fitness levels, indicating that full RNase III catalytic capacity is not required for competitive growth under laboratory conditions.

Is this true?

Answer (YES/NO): NO